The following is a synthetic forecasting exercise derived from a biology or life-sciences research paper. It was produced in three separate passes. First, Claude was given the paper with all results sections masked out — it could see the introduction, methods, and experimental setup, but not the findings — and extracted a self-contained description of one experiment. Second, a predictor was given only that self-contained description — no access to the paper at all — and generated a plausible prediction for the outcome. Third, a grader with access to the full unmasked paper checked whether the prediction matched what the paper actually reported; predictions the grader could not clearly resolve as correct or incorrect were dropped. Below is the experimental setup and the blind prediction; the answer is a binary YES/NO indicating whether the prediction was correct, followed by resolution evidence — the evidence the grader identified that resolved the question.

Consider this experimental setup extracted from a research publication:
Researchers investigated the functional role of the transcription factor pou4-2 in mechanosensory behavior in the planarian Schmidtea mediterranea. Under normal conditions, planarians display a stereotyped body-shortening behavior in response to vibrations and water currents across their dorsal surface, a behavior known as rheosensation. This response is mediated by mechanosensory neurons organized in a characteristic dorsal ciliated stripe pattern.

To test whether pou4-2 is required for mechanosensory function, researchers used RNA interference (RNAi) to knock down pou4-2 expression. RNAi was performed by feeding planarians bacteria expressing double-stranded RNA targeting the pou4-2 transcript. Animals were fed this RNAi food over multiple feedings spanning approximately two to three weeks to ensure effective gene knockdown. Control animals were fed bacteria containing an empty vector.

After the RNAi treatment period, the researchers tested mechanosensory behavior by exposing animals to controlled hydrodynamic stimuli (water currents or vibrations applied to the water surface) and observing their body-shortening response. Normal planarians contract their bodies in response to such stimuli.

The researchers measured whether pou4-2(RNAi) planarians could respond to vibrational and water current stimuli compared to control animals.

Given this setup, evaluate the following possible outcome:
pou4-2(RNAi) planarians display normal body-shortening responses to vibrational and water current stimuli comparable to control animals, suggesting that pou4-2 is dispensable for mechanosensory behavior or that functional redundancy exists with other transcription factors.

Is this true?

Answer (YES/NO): NO